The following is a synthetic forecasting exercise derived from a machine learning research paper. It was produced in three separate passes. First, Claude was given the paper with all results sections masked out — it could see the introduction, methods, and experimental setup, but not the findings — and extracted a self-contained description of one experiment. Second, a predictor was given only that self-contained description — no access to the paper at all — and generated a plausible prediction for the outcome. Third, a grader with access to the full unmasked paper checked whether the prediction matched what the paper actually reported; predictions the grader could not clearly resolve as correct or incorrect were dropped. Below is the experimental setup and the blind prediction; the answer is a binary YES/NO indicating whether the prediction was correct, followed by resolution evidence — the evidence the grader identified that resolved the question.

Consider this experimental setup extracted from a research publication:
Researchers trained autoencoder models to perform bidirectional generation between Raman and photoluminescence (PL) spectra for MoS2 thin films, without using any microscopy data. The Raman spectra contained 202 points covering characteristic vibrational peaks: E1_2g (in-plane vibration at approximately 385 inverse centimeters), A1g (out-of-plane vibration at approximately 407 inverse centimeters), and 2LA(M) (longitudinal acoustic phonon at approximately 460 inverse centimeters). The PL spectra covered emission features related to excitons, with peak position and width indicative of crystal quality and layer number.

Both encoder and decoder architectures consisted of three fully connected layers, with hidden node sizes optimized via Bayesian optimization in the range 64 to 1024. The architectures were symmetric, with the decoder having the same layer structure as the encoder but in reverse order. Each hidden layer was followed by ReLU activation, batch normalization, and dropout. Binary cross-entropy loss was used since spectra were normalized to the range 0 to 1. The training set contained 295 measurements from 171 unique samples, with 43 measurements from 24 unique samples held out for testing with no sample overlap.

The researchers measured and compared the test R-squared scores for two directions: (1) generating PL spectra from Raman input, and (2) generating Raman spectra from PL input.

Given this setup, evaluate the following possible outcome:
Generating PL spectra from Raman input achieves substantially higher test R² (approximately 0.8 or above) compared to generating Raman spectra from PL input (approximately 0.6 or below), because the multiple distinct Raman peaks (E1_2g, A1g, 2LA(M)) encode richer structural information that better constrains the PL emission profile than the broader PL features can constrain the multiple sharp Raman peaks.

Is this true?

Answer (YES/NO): NO